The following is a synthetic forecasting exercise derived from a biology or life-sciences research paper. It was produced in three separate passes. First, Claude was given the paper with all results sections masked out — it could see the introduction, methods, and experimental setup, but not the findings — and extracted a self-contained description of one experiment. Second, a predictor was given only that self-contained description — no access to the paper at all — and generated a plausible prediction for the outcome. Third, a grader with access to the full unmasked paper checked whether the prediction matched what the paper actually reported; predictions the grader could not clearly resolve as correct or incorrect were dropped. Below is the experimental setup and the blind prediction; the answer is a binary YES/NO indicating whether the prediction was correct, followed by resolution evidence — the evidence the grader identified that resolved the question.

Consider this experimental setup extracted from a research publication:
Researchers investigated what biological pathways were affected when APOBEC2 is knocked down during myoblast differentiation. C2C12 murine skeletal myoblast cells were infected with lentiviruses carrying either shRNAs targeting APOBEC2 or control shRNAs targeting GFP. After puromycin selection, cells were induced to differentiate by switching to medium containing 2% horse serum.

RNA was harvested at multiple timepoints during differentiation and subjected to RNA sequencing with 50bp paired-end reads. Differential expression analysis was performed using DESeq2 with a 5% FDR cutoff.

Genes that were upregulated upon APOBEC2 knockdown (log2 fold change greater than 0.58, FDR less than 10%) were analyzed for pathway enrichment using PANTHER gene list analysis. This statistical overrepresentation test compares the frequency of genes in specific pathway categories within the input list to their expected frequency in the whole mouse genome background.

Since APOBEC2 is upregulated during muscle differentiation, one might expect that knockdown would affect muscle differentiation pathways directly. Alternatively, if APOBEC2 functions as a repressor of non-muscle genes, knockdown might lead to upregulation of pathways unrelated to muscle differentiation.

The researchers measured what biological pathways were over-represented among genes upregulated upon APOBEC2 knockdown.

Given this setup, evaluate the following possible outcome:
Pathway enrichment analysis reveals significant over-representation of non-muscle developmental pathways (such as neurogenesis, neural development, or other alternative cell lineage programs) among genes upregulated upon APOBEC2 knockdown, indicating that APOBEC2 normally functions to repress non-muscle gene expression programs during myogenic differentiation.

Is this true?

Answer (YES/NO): YES